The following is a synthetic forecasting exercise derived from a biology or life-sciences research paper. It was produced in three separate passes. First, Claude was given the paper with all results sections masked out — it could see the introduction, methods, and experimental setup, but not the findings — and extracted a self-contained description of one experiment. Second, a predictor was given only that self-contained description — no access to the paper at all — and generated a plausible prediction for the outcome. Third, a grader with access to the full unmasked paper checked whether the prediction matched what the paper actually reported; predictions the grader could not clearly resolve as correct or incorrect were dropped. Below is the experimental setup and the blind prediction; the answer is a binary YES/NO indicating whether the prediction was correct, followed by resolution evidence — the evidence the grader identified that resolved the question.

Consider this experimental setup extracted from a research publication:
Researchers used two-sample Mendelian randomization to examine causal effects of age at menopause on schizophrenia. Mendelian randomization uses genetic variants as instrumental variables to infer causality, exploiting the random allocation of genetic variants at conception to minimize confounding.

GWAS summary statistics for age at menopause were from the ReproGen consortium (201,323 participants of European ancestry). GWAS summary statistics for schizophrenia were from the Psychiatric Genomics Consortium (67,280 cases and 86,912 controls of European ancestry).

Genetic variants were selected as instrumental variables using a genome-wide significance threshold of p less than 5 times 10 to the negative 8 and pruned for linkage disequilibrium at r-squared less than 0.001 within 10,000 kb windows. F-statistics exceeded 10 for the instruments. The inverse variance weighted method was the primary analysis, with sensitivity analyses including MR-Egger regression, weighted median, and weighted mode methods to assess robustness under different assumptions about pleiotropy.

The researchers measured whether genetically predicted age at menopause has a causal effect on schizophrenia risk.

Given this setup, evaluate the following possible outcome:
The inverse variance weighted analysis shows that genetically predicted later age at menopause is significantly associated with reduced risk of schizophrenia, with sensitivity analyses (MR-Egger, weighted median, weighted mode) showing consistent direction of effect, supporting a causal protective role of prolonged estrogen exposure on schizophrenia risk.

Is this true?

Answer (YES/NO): NO